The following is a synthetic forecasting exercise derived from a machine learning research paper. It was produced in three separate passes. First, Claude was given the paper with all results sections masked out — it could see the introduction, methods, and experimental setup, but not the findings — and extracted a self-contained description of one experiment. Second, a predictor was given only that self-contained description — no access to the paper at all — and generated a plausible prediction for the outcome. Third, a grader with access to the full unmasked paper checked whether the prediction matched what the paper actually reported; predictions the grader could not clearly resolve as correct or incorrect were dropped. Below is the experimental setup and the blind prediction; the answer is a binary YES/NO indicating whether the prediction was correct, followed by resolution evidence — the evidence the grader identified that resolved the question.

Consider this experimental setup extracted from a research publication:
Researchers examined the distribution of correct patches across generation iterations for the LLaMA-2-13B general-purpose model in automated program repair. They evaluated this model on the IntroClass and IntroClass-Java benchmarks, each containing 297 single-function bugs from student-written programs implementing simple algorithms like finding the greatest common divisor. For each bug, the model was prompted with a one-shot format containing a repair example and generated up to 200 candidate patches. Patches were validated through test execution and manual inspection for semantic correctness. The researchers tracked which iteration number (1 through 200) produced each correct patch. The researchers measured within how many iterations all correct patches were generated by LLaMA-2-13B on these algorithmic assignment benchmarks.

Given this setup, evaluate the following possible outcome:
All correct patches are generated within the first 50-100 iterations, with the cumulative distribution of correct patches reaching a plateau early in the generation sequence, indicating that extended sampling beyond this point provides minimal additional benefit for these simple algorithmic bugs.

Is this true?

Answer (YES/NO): NO